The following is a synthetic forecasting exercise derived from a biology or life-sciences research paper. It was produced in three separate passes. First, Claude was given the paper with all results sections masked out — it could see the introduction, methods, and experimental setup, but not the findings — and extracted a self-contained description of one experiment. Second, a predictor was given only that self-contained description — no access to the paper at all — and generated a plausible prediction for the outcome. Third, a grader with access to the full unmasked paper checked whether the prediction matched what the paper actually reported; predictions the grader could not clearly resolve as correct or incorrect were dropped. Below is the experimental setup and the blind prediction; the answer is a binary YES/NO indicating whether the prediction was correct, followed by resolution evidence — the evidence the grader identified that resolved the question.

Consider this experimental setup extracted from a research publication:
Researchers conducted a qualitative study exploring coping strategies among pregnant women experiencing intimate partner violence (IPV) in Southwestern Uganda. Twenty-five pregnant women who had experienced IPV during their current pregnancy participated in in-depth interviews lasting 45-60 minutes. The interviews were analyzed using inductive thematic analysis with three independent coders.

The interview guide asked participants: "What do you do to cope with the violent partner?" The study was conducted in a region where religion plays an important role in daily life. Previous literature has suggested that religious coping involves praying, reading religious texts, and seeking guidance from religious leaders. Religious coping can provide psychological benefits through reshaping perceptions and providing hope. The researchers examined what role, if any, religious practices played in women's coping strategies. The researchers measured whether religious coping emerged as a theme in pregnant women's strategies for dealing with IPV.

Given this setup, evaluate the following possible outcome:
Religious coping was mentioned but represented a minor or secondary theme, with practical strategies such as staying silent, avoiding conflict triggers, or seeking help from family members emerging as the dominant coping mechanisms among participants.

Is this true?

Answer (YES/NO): YES